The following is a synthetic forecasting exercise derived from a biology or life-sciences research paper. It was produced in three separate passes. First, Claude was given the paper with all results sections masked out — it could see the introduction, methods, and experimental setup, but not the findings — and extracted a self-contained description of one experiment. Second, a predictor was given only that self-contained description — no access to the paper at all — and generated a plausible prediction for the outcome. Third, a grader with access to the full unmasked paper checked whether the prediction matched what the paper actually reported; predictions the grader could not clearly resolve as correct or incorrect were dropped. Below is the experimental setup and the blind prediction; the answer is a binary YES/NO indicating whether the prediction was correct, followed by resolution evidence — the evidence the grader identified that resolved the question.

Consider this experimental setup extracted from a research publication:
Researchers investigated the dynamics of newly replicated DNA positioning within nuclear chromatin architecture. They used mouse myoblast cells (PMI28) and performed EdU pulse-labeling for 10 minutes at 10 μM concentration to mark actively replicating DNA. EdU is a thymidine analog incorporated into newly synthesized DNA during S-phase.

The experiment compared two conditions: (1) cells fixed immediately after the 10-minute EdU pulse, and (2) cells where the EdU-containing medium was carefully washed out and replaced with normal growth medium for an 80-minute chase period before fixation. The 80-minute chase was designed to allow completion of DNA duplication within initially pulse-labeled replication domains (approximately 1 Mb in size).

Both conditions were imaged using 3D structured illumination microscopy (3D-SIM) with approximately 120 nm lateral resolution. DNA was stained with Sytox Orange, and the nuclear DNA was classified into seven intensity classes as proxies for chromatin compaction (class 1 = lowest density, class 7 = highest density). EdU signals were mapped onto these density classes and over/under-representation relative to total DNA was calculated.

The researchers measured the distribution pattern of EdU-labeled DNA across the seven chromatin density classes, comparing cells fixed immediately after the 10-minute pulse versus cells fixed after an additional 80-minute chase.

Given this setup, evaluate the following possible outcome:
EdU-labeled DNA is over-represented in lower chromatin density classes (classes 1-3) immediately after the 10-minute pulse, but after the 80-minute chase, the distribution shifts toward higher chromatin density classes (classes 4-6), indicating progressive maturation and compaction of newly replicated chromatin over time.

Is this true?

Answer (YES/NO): NO